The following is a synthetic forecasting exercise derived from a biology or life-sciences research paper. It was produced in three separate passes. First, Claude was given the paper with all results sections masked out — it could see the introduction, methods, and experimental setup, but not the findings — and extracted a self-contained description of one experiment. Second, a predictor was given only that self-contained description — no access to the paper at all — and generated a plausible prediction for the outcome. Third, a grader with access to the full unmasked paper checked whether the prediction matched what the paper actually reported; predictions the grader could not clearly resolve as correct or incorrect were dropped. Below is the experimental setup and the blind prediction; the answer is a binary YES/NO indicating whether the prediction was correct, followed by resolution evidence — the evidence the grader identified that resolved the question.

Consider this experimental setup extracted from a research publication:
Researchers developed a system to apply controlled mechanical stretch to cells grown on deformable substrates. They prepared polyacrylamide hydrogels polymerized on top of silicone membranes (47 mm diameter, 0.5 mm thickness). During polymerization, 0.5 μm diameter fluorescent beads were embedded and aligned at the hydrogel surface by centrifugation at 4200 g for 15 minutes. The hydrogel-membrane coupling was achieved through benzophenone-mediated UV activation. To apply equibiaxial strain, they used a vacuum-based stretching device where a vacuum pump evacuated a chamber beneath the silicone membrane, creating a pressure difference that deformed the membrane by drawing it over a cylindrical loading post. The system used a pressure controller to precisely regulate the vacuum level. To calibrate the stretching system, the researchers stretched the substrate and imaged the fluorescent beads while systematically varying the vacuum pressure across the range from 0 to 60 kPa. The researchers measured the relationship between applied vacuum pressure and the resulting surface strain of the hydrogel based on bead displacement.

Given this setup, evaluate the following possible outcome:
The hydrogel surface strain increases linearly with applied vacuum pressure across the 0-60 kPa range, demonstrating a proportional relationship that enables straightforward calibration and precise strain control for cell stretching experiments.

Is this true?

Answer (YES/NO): YES